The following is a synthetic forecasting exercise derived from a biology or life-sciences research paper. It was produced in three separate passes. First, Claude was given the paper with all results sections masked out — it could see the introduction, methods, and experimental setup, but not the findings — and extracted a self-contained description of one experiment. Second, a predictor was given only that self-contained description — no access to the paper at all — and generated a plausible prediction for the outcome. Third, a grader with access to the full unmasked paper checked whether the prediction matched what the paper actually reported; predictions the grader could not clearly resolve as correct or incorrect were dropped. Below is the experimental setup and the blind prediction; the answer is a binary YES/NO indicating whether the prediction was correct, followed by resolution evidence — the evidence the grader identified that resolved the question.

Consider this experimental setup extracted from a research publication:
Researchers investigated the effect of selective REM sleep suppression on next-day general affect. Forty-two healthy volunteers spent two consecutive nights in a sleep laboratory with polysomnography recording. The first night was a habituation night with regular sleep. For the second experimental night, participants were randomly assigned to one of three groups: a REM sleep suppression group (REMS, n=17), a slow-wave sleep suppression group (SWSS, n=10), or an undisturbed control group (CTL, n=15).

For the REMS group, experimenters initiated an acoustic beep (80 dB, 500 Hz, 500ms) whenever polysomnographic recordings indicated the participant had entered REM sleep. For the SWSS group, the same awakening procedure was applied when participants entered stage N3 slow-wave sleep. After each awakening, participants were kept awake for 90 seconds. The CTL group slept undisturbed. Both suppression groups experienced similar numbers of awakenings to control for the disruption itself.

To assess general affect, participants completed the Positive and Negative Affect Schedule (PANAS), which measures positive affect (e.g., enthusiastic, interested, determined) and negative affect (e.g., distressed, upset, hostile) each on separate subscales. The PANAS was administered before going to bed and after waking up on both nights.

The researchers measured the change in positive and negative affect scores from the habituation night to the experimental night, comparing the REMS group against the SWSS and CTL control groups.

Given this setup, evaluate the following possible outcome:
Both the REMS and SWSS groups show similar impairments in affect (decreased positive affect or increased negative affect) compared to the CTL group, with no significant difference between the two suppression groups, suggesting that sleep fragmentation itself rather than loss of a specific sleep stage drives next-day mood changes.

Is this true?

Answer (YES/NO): NO